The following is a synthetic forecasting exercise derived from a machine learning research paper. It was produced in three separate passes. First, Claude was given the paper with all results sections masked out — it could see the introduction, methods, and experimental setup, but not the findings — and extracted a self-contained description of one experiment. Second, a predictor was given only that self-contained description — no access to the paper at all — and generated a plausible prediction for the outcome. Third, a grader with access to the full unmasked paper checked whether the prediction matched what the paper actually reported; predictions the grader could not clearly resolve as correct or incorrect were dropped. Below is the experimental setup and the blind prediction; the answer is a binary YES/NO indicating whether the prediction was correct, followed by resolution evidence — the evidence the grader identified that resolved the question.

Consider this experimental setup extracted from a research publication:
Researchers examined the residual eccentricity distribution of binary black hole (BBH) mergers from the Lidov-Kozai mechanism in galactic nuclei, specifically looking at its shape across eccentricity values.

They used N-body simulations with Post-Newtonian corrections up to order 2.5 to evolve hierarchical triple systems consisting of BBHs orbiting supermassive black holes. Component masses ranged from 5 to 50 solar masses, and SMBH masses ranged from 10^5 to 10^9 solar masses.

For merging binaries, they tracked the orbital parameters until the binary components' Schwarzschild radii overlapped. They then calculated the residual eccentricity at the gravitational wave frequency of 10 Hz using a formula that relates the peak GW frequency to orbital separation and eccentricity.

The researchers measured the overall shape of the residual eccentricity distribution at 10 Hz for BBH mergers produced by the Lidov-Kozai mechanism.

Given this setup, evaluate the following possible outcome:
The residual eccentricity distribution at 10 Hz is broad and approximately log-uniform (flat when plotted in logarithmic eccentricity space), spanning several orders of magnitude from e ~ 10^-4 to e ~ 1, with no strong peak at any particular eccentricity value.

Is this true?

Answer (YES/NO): NO